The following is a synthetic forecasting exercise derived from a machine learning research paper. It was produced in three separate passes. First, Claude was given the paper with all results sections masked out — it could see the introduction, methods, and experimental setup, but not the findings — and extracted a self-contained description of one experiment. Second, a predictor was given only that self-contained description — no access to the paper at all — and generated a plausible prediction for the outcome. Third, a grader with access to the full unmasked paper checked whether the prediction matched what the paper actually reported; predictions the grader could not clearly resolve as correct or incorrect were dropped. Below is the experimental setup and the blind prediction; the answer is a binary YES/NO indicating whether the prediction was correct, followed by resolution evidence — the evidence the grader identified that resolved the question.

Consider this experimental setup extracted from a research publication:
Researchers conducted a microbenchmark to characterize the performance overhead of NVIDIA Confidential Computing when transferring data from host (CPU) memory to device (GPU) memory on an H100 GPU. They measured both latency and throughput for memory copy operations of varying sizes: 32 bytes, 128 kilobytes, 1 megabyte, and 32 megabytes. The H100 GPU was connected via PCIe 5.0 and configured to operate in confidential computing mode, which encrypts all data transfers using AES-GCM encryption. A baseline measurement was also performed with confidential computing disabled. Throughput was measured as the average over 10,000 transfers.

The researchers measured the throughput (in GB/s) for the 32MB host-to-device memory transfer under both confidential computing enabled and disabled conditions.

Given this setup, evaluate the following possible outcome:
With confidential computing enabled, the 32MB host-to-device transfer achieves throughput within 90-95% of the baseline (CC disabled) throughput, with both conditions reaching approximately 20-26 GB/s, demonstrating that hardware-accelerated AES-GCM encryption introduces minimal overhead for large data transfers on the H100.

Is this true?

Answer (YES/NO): NO